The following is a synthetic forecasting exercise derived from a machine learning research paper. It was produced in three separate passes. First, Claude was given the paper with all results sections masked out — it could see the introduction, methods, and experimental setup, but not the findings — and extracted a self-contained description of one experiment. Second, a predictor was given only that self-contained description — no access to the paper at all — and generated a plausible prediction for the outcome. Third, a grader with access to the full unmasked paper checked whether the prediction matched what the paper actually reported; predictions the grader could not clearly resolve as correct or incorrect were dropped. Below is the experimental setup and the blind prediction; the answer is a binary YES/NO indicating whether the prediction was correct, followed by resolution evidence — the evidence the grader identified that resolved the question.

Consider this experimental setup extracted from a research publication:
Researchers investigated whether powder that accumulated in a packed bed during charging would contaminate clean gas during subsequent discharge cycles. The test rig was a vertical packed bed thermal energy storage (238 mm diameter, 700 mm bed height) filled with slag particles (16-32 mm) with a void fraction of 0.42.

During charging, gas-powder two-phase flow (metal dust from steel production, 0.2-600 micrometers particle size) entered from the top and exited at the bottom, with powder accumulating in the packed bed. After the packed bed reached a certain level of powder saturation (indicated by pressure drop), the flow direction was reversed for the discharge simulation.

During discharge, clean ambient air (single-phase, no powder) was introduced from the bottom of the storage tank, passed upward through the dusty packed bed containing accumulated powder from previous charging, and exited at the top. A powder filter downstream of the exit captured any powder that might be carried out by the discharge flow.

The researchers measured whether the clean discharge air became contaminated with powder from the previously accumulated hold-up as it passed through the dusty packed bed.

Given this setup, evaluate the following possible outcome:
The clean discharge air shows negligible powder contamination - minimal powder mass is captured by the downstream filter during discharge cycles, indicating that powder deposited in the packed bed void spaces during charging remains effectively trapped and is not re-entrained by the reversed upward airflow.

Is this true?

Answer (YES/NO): YES